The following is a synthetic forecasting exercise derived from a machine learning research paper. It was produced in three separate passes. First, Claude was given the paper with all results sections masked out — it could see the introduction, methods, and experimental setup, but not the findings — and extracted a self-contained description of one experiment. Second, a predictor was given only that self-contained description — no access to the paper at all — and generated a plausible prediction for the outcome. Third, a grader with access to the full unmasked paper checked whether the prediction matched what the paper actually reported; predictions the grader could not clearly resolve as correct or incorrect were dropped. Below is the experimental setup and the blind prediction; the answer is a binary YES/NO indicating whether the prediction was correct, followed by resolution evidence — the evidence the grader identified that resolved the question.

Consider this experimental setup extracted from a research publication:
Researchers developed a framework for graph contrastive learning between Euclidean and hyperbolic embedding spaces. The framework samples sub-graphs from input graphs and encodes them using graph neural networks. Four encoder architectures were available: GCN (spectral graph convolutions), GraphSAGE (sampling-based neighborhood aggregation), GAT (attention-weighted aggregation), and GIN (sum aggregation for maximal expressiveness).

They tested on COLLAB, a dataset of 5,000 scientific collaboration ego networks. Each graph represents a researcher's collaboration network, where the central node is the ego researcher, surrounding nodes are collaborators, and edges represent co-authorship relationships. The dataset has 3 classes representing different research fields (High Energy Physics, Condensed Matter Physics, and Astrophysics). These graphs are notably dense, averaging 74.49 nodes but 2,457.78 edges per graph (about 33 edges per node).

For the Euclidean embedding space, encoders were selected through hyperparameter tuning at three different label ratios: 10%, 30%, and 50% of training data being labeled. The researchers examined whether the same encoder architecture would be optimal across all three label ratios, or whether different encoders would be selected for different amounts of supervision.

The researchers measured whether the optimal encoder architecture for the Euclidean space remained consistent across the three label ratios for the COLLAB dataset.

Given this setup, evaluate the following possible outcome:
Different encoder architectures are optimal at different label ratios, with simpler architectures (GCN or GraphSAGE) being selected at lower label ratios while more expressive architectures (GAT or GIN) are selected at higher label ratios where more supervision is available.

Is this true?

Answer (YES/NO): NO